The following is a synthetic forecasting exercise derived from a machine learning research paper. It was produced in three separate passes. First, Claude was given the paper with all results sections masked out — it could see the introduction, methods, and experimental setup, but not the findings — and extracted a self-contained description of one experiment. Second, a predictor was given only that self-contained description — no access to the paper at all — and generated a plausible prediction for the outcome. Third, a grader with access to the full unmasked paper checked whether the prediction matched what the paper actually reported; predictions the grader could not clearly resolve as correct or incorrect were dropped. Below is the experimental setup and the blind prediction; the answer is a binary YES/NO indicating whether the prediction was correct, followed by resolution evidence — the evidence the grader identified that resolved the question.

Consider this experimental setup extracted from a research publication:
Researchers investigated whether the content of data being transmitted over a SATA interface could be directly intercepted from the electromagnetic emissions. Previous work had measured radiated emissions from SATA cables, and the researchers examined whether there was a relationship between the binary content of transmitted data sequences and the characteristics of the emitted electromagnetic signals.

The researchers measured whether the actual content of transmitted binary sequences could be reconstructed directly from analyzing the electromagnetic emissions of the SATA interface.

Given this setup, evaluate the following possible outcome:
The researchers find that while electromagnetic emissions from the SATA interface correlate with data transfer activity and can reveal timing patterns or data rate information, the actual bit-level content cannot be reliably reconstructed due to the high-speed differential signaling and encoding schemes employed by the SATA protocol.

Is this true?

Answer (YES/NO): NO